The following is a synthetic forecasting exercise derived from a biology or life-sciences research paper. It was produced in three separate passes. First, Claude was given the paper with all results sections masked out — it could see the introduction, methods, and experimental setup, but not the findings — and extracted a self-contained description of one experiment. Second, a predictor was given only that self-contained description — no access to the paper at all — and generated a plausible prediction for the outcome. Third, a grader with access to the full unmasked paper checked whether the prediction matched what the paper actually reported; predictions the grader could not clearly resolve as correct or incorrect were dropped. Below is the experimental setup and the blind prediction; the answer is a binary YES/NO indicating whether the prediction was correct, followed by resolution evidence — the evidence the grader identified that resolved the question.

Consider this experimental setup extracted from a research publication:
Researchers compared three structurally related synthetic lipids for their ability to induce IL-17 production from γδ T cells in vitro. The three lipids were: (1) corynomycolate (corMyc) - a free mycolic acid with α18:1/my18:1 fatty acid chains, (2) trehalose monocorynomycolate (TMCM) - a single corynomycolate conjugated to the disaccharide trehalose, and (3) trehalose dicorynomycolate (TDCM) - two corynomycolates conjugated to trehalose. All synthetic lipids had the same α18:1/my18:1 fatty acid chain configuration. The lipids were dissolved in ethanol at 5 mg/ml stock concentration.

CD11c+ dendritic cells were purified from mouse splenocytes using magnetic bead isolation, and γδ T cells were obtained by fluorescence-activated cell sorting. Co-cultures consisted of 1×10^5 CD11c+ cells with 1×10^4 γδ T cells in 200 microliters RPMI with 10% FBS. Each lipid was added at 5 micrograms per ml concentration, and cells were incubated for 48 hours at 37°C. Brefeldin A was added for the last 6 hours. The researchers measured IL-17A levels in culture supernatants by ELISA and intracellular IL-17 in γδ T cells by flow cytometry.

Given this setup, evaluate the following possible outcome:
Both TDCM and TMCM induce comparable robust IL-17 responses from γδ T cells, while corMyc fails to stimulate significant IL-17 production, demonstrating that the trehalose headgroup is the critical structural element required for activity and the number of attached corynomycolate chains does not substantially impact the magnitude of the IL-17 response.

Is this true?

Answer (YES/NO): NO